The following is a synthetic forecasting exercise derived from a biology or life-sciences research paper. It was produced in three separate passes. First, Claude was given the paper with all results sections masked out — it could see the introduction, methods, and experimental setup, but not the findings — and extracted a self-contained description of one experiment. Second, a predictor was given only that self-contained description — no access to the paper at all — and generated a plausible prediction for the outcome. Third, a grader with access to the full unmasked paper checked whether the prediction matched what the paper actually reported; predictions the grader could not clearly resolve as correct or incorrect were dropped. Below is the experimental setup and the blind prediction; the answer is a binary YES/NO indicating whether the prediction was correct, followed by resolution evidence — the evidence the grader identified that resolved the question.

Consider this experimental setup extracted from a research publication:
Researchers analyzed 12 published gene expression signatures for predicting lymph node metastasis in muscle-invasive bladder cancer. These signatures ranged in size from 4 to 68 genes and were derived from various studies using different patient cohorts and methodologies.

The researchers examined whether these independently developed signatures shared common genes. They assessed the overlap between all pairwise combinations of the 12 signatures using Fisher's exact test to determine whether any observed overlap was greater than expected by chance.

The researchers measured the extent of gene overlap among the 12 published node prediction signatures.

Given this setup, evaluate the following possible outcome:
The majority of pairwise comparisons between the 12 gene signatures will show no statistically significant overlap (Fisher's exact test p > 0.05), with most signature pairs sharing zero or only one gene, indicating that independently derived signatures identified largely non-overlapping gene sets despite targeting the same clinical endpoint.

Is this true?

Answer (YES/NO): YES